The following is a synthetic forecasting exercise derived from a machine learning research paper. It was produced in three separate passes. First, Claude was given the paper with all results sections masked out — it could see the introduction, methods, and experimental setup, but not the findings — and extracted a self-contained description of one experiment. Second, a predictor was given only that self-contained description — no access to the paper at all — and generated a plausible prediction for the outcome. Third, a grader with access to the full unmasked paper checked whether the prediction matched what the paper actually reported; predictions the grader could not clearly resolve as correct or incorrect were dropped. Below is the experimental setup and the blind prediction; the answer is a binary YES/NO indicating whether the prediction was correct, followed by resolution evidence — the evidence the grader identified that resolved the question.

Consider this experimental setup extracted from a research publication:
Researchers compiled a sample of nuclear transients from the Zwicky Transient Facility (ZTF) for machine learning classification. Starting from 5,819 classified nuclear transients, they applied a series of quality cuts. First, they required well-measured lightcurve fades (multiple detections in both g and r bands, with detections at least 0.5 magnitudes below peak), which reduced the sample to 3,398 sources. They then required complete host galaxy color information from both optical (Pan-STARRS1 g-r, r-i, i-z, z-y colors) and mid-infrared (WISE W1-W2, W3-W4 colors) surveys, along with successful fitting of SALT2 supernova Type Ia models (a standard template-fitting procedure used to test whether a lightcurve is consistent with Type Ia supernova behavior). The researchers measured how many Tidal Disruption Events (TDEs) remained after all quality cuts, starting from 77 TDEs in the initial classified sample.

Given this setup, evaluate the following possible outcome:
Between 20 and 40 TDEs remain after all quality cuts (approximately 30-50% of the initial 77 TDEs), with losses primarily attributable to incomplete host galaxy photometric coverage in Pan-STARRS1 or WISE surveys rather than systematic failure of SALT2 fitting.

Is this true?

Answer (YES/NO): NO